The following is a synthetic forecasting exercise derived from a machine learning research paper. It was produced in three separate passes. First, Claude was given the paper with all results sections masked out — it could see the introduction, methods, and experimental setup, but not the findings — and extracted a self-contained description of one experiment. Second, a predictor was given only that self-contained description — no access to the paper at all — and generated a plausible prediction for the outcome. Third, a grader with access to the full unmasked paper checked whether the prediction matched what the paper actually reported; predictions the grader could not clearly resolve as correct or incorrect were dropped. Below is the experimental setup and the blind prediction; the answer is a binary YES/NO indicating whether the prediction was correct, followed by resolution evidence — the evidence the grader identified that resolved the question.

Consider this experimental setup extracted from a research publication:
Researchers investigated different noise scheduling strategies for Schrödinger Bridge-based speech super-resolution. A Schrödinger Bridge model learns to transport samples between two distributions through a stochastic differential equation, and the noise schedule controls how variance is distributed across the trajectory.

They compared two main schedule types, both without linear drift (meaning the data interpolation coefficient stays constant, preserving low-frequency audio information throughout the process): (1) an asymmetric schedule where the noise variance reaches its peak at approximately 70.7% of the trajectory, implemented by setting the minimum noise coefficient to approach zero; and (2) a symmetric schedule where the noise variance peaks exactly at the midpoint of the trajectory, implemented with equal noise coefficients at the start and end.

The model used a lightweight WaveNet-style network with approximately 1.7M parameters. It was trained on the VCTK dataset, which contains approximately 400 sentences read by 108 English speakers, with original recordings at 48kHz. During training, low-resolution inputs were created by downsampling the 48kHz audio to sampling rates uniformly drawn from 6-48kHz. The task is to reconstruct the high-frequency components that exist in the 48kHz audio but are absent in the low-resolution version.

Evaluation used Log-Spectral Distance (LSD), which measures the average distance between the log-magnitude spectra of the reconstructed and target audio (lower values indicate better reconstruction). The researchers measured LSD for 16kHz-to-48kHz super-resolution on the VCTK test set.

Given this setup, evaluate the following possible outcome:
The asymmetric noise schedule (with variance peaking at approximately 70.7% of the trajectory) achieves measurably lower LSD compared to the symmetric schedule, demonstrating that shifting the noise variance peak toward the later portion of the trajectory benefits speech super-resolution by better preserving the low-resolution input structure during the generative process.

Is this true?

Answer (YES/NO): NO